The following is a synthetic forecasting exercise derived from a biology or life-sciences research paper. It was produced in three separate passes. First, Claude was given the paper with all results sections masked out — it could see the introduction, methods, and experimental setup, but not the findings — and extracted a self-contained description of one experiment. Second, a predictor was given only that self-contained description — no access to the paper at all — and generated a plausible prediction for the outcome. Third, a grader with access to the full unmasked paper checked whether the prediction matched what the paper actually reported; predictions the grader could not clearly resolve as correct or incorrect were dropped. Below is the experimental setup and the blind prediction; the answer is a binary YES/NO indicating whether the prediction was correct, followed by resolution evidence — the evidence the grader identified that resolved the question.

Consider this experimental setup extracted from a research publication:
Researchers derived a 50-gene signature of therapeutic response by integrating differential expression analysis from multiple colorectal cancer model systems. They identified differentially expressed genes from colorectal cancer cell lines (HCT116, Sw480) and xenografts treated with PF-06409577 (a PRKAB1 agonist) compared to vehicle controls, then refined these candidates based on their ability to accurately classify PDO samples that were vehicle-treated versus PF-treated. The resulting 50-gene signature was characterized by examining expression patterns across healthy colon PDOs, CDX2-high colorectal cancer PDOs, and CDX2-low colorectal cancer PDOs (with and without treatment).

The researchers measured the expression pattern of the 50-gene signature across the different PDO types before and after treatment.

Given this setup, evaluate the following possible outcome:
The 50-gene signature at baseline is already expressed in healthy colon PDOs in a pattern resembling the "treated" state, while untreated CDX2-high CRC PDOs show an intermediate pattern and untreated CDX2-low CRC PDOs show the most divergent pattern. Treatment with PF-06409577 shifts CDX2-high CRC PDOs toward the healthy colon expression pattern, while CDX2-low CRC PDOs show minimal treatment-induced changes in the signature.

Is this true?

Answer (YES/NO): NO